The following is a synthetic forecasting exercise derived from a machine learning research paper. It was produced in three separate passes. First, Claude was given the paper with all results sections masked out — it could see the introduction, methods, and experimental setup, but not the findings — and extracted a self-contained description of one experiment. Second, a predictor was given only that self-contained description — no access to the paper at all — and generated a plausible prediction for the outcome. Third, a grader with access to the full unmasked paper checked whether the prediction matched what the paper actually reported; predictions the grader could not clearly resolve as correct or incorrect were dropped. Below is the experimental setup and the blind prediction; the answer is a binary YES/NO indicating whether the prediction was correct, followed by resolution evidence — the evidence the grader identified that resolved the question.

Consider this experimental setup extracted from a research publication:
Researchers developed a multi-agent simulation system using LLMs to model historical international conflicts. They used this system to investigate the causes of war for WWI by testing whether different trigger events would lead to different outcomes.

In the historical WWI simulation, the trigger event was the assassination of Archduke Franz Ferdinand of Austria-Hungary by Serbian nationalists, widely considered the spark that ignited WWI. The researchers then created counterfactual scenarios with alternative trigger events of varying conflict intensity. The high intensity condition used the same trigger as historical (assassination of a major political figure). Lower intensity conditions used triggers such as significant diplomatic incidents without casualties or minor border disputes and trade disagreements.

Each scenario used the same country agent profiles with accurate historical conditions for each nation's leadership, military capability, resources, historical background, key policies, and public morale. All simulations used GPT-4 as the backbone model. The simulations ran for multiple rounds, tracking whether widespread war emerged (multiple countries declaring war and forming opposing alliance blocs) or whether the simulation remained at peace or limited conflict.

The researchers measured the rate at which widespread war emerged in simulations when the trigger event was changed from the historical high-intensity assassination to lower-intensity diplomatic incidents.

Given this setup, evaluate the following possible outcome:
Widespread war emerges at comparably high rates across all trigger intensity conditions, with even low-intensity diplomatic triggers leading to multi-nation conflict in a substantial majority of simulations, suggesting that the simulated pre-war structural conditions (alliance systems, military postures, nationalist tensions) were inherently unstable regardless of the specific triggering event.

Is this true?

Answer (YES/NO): NO